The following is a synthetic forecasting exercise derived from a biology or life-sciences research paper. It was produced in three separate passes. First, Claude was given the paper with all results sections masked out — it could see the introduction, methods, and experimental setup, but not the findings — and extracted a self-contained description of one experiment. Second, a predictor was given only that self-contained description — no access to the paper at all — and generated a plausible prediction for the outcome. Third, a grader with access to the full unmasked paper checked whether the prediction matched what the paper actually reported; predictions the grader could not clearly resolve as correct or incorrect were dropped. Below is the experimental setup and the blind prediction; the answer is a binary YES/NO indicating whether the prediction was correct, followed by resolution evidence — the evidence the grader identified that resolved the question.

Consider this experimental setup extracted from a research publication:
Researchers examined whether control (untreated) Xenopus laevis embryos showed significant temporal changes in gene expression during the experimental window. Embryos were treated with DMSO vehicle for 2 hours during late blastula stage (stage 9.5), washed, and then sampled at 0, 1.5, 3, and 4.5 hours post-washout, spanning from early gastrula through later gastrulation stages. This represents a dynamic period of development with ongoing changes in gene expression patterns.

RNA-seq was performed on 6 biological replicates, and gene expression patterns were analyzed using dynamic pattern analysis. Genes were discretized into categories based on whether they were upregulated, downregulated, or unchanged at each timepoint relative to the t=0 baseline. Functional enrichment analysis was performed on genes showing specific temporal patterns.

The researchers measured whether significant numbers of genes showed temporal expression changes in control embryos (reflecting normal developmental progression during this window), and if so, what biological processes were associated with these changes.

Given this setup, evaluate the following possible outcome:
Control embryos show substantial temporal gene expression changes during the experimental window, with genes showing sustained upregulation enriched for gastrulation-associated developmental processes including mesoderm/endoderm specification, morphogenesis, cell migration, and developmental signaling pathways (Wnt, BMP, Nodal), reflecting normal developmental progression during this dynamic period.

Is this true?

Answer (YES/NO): NO